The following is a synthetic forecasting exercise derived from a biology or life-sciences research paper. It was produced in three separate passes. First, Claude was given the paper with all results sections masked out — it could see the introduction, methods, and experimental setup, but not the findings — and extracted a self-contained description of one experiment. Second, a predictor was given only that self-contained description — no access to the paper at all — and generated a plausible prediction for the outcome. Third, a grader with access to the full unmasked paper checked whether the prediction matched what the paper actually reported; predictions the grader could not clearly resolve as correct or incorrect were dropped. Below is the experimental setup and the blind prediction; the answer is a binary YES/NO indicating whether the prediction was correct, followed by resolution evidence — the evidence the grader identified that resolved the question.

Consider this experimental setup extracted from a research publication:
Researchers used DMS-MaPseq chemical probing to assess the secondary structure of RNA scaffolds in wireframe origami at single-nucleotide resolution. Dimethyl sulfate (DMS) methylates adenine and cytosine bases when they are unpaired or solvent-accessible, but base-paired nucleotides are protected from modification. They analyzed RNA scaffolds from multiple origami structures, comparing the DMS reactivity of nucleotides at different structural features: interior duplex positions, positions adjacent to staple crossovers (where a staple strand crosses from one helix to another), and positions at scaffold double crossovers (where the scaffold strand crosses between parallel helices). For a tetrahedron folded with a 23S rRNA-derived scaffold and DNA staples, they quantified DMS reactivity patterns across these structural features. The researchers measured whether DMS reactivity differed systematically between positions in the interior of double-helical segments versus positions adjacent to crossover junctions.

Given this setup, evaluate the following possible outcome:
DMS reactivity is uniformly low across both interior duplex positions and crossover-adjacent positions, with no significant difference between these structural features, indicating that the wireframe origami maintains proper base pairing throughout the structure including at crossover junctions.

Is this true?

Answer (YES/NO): NO